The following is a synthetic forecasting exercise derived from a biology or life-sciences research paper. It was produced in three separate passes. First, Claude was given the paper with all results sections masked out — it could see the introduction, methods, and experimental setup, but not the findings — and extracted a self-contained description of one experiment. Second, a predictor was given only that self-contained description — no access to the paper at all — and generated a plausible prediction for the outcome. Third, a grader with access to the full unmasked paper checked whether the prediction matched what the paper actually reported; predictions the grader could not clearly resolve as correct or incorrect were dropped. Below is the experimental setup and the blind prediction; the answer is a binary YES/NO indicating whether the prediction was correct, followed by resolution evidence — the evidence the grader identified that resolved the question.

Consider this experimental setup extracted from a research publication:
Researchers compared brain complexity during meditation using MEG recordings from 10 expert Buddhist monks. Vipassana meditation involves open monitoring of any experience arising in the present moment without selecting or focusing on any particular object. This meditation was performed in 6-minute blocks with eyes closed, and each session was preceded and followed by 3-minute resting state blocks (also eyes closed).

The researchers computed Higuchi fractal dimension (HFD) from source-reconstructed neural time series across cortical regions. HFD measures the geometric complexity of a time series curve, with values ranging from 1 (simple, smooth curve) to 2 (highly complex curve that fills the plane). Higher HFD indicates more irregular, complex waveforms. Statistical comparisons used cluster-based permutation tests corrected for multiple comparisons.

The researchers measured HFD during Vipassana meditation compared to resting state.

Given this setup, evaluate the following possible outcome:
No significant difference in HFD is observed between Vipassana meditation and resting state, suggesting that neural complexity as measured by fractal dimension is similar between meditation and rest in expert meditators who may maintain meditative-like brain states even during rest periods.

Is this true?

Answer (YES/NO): YES